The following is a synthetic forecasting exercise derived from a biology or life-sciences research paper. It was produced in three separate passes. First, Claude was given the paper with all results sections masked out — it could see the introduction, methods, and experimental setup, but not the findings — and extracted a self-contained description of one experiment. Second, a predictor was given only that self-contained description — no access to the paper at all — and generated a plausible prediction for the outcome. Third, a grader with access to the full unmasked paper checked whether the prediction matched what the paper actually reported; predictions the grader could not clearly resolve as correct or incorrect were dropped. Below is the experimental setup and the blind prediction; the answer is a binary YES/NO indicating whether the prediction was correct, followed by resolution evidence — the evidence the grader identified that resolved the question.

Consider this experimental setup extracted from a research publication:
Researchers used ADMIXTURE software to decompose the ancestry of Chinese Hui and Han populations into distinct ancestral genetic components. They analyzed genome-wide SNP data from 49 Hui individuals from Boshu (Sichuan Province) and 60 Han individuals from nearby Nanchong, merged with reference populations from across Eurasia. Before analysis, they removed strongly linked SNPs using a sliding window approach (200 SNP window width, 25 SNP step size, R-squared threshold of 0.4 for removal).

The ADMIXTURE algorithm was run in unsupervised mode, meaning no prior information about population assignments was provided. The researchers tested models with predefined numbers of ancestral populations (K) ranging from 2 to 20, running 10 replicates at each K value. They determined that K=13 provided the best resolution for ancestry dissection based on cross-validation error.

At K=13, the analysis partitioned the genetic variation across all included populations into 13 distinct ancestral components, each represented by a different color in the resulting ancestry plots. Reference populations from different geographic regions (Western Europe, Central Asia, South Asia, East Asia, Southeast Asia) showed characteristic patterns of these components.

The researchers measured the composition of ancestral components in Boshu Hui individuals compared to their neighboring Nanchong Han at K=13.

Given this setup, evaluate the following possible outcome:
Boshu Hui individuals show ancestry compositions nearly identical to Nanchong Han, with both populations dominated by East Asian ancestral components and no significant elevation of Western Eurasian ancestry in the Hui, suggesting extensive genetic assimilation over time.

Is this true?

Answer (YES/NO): NO